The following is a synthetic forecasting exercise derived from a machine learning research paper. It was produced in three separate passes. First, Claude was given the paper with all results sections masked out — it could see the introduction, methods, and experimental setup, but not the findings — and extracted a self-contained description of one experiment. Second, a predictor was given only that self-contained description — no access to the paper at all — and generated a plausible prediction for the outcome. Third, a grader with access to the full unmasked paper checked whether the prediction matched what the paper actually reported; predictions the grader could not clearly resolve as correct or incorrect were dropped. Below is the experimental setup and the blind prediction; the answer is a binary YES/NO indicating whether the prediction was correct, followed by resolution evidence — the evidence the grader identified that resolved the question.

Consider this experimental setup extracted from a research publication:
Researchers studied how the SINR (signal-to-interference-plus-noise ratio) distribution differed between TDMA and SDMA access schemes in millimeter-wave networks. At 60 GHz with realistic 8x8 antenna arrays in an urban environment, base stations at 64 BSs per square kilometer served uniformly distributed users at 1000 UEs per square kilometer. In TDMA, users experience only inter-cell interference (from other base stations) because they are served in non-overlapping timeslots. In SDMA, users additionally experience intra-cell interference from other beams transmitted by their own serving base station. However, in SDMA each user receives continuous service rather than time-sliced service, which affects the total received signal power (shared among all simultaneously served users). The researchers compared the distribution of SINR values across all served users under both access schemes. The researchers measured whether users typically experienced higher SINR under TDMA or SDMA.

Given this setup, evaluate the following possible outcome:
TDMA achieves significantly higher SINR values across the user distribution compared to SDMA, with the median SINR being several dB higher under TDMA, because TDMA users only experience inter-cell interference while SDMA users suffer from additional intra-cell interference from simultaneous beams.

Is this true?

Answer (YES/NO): YES